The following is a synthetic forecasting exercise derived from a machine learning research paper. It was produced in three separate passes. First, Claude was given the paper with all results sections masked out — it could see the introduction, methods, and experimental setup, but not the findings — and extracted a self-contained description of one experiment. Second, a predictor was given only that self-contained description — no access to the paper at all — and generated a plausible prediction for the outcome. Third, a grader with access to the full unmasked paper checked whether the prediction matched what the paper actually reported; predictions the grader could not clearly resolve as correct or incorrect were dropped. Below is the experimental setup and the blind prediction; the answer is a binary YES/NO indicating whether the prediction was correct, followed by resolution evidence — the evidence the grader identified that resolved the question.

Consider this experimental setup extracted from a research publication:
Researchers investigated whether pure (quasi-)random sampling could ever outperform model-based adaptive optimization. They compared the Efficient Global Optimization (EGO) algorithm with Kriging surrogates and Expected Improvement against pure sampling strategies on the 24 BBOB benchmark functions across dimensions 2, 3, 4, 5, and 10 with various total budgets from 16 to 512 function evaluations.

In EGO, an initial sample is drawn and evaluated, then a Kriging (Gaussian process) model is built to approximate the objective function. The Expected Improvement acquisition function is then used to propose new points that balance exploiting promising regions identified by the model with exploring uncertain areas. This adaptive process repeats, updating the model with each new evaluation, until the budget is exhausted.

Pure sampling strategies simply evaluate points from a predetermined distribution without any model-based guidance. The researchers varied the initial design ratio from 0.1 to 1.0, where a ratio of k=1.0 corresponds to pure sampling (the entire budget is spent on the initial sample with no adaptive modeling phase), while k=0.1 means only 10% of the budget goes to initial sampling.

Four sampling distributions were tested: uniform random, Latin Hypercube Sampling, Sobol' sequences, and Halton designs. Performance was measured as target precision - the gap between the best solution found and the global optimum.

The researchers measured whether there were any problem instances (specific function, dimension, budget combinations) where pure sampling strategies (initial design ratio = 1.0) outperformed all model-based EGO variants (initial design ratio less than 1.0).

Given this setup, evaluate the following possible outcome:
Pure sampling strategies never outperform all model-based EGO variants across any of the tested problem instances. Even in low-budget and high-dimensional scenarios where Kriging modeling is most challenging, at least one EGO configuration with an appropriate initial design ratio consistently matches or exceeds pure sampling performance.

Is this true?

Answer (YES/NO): NO